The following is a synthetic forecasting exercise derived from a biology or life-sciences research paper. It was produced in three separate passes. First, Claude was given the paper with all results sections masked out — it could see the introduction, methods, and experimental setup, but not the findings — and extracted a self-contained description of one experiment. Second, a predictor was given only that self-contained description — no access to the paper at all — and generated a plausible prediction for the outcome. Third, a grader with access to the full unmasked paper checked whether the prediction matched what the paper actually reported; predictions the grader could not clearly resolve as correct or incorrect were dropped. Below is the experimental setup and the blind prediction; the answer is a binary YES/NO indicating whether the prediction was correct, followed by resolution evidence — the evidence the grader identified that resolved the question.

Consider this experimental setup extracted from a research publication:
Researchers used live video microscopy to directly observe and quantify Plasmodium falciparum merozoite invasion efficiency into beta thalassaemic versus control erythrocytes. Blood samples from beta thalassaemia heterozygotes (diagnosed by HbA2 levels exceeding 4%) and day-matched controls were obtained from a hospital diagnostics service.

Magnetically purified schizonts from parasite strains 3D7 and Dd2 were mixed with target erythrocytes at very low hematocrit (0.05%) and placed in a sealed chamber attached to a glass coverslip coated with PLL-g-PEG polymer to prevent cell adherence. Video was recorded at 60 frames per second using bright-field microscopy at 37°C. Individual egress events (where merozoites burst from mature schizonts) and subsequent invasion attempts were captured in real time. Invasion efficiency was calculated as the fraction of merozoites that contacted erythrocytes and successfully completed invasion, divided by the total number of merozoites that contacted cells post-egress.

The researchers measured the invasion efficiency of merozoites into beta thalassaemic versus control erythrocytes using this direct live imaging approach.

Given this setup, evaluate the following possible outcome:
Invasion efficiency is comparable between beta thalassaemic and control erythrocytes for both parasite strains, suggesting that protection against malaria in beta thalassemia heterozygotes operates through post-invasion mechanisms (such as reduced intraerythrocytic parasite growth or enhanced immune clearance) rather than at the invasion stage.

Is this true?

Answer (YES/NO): NO